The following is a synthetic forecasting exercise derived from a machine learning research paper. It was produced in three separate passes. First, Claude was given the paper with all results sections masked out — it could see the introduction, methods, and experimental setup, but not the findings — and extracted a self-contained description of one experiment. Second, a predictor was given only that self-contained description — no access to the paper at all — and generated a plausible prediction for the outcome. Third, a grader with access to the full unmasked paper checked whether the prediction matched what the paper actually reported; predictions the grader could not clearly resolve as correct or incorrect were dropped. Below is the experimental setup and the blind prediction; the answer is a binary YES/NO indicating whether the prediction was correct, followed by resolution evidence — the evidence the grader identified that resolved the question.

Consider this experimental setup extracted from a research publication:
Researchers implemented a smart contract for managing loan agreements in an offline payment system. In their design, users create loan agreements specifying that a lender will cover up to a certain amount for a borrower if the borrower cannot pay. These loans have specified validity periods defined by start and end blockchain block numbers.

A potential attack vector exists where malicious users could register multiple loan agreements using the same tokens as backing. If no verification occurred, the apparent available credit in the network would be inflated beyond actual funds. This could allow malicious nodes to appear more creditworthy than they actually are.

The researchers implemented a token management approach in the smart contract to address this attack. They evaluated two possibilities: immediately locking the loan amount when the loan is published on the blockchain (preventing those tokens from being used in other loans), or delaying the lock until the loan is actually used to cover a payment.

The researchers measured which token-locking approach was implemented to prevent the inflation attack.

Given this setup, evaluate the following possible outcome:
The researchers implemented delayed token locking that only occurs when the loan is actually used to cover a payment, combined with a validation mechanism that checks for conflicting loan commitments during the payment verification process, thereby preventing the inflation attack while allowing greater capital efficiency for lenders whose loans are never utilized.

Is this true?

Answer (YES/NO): NO